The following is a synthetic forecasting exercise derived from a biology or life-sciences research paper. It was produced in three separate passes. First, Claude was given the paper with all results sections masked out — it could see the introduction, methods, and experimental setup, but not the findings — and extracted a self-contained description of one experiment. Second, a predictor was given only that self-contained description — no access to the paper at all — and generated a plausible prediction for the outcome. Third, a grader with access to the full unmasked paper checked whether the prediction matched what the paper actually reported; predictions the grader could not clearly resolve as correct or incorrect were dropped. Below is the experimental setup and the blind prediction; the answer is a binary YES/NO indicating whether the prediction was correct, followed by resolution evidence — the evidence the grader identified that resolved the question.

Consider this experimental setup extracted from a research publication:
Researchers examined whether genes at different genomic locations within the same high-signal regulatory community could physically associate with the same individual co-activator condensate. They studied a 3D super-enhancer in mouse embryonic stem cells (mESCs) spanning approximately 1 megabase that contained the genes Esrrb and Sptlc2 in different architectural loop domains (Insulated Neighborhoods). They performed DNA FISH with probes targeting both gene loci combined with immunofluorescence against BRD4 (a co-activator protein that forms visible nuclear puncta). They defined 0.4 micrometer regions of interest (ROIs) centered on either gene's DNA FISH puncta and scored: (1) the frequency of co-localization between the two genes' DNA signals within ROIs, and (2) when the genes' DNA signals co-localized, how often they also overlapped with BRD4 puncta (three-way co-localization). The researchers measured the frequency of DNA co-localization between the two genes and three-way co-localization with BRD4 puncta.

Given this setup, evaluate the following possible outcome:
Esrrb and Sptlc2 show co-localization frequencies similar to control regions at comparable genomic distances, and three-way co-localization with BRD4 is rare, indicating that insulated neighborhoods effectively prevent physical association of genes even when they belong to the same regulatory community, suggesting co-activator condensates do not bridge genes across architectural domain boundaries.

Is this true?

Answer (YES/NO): NO